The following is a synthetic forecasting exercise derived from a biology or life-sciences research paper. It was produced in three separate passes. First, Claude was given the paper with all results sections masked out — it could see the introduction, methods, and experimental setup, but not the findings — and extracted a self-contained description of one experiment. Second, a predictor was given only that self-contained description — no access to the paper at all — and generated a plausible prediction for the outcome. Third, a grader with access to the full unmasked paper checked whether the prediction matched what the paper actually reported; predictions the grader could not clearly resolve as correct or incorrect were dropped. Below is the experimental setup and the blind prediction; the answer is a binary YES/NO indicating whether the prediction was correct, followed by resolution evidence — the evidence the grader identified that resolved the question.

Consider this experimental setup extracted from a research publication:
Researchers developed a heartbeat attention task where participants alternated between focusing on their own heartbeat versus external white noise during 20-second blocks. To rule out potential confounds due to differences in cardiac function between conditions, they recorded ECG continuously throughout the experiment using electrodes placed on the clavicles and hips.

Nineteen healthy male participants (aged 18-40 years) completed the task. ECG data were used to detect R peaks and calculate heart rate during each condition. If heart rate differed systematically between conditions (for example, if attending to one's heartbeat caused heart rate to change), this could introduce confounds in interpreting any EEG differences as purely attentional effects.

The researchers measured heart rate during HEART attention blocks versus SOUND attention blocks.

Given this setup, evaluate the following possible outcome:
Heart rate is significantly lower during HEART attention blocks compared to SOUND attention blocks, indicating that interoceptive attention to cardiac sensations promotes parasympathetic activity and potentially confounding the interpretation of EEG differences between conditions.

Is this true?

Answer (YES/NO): NO